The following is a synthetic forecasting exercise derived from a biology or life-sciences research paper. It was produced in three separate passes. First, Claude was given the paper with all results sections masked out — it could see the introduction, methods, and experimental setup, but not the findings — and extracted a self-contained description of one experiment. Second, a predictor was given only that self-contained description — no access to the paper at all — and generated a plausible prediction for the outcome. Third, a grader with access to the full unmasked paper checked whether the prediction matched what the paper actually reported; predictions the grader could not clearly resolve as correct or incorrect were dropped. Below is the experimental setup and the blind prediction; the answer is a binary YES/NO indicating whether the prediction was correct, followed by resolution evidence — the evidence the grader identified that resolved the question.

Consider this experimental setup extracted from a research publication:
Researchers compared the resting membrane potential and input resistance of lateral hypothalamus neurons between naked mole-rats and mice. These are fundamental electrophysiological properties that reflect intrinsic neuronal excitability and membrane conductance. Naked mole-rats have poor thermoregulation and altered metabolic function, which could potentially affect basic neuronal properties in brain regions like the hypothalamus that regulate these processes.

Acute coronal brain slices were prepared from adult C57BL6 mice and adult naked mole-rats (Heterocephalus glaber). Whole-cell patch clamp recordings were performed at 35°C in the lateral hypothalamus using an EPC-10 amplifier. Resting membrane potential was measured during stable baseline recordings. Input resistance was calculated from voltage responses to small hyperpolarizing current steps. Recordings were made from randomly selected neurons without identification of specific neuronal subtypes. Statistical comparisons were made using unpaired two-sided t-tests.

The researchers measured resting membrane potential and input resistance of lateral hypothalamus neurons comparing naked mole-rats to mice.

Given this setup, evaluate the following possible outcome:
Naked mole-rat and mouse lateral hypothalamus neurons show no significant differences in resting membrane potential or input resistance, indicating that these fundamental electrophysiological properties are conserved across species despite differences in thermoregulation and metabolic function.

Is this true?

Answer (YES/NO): YES